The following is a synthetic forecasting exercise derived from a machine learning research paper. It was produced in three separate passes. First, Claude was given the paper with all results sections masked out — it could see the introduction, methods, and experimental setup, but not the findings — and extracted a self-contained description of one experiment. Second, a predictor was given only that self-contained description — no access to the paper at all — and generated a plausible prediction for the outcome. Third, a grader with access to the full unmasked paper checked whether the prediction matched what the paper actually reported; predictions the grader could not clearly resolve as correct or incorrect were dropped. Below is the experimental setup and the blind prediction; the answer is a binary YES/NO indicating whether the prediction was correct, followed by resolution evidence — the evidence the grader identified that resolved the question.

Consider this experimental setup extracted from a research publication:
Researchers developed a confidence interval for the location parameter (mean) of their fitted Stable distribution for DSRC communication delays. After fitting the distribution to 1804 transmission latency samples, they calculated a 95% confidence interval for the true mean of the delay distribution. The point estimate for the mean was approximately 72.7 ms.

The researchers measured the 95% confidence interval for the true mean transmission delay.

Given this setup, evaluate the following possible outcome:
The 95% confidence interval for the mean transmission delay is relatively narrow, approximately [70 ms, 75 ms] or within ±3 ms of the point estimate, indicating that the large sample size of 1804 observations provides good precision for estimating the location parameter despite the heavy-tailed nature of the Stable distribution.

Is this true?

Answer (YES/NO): NO